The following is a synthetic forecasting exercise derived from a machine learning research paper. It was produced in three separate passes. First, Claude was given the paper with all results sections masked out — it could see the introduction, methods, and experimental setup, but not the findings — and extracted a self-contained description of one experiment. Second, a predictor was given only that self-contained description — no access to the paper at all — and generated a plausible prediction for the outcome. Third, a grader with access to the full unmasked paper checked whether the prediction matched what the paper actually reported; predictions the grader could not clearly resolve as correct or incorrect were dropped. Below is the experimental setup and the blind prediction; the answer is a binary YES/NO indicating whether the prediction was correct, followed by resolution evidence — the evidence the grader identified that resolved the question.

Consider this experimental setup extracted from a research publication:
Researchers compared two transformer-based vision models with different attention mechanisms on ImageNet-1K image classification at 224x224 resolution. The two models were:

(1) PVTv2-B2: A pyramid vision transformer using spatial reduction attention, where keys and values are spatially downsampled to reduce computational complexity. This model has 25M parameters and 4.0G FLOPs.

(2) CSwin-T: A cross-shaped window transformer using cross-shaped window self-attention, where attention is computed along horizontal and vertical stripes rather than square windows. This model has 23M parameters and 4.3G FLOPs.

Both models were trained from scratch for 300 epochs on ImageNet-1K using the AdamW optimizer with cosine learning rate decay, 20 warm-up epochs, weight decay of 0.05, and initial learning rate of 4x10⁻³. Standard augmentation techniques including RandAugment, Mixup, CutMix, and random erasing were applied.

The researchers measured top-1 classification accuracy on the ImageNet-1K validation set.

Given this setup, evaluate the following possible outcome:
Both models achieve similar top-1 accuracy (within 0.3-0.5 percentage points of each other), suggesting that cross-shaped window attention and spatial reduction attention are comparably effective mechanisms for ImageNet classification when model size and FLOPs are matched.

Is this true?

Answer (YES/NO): NO